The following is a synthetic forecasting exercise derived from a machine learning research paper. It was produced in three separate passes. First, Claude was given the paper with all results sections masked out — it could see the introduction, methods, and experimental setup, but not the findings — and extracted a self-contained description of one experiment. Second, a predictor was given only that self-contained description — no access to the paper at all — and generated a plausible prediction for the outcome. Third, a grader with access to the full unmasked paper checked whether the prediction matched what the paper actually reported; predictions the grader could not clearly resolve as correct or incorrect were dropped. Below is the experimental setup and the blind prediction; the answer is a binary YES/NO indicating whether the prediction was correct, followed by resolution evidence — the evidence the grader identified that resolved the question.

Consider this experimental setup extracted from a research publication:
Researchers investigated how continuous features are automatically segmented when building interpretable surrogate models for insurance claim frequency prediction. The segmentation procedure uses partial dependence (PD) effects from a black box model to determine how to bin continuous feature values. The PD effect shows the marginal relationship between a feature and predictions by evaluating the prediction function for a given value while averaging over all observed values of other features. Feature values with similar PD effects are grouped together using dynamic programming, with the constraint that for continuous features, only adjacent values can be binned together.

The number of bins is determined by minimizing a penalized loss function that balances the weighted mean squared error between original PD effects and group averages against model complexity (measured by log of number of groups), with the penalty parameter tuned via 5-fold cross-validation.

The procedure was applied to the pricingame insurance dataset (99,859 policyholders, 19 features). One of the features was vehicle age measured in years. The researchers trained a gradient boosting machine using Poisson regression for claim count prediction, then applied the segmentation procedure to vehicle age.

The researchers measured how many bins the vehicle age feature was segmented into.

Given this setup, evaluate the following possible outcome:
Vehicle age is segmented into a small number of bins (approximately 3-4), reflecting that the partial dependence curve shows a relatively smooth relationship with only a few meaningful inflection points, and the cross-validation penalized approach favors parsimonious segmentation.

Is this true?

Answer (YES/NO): NO